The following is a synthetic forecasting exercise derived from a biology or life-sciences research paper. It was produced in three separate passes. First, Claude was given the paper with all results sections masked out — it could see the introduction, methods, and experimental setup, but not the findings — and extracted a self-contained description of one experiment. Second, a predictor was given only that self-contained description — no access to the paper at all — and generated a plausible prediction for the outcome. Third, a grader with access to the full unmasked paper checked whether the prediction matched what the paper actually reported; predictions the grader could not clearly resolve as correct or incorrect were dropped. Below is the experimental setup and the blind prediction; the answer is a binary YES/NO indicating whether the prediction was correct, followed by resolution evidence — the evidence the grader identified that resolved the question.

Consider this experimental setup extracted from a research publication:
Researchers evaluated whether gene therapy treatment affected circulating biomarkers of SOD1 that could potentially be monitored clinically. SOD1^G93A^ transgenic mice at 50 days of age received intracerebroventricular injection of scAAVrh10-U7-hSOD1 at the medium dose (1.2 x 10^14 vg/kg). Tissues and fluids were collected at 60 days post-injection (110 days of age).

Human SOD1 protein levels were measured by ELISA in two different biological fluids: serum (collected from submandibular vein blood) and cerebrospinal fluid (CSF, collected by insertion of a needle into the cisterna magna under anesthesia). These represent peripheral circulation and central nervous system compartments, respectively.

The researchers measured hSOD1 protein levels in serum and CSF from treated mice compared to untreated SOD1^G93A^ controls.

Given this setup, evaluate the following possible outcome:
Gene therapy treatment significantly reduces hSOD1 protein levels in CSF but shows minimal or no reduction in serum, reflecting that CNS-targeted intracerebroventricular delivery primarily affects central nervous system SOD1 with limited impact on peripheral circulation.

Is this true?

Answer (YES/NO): NO